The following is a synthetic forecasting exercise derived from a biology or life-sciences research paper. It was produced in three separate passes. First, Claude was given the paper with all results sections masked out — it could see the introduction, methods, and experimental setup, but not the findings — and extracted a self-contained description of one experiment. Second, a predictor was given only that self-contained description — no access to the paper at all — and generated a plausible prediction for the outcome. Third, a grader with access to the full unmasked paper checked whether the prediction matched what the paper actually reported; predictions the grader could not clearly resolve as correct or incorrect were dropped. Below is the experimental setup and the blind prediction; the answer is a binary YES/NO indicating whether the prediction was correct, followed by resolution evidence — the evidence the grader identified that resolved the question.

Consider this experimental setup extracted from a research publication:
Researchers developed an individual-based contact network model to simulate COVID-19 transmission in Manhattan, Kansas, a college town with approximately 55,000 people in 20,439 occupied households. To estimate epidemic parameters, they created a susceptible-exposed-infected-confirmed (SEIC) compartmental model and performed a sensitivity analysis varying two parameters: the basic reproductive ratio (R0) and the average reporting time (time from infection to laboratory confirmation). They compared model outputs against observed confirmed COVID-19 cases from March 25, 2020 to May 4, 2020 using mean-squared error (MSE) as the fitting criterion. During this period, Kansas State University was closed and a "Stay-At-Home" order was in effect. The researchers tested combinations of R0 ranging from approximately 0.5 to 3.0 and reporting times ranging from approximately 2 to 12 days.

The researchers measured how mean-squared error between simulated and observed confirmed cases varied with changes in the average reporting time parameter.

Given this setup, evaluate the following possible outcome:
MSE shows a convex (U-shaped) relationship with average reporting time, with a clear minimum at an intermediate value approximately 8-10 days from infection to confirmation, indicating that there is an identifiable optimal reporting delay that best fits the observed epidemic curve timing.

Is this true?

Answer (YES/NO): NO